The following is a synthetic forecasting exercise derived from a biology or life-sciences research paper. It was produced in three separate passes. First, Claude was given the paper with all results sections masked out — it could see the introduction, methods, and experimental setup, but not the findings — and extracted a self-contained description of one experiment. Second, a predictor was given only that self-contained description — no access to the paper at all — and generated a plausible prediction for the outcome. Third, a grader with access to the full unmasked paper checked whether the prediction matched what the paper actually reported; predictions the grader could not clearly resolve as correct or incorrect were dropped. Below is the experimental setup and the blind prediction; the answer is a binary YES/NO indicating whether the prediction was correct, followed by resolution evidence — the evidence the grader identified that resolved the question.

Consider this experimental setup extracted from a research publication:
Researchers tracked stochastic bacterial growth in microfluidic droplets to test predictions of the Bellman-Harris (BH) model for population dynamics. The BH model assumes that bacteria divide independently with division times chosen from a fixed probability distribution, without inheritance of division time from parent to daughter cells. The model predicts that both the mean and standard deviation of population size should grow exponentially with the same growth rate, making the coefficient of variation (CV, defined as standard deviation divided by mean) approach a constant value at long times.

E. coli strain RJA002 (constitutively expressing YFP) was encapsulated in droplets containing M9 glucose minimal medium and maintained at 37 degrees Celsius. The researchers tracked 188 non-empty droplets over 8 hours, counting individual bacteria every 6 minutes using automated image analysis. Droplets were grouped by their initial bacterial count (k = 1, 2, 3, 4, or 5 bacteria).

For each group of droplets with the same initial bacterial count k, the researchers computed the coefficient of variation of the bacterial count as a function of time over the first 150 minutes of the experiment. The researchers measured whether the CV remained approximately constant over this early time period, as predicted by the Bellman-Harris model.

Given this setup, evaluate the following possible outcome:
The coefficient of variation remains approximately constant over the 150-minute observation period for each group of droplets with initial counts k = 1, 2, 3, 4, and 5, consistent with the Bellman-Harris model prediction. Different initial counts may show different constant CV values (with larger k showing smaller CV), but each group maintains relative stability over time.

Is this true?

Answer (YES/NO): YES